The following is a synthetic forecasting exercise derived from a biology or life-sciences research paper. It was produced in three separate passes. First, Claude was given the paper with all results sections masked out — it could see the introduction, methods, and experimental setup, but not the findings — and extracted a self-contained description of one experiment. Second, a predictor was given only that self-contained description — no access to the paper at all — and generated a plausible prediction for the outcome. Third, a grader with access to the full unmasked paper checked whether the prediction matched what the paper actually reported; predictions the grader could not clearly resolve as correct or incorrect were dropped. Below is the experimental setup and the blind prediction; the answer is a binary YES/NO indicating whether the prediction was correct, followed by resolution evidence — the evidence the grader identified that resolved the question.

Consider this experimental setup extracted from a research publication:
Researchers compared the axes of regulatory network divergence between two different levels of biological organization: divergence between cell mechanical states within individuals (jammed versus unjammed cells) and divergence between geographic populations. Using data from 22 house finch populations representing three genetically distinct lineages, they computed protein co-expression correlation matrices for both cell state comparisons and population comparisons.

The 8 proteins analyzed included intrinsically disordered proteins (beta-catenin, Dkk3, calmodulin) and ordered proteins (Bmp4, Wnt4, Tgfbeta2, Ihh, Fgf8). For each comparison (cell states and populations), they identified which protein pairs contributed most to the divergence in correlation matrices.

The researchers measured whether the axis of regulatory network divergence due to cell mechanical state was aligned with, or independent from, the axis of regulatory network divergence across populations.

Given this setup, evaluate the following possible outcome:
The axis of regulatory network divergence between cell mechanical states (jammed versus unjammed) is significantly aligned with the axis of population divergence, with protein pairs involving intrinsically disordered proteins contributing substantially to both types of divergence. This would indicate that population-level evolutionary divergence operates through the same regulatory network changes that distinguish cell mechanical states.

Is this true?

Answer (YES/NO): YES